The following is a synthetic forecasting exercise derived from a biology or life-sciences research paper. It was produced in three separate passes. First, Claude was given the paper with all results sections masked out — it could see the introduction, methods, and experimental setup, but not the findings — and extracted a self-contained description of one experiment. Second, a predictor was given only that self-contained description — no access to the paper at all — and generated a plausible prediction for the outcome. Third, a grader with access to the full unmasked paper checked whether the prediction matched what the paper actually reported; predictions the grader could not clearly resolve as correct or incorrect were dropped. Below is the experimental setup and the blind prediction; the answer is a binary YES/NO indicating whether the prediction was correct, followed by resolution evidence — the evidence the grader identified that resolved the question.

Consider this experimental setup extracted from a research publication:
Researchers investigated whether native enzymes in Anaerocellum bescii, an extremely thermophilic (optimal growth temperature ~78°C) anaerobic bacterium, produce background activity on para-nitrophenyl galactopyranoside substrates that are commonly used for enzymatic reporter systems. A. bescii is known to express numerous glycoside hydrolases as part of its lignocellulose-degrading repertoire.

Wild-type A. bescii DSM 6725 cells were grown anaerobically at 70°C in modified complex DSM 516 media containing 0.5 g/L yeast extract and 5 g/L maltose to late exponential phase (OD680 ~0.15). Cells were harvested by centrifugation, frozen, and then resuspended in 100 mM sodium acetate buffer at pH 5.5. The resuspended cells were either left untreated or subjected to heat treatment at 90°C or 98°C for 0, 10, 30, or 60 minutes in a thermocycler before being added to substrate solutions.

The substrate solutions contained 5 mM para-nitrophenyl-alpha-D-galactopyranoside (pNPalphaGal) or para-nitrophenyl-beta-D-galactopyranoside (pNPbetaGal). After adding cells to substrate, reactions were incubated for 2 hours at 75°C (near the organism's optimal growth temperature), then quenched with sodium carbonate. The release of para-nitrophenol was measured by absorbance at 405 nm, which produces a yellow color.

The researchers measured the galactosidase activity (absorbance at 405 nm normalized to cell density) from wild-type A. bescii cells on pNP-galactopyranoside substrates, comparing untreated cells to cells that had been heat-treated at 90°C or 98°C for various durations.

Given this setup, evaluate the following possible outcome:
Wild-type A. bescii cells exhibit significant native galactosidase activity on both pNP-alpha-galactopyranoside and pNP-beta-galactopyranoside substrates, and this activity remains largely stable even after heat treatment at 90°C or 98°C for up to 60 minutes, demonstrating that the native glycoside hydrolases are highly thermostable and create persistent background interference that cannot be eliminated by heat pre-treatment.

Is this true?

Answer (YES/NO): NO